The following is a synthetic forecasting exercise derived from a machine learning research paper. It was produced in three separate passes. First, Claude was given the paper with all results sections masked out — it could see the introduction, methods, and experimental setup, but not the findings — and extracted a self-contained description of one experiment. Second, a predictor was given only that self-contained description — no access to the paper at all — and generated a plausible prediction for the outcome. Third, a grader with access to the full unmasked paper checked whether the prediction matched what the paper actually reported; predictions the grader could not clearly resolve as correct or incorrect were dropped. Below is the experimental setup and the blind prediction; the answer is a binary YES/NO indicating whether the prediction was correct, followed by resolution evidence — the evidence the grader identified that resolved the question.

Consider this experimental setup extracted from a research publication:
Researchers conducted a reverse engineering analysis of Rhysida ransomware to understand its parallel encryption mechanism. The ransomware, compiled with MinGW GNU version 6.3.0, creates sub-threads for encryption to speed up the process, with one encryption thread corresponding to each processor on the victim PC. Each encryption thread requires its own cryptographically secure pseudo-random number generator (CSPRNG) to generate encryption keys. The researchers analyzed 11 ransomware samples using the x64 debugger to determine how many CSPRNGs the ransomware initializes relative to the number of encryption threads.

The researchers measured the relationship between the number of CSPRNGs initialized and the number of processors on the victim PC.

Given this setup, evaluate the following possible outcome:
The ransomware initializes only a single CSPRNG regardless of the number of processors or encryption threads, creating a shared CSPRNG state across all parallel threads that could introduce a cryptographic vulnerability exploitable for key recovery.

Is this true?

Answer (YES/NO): NO